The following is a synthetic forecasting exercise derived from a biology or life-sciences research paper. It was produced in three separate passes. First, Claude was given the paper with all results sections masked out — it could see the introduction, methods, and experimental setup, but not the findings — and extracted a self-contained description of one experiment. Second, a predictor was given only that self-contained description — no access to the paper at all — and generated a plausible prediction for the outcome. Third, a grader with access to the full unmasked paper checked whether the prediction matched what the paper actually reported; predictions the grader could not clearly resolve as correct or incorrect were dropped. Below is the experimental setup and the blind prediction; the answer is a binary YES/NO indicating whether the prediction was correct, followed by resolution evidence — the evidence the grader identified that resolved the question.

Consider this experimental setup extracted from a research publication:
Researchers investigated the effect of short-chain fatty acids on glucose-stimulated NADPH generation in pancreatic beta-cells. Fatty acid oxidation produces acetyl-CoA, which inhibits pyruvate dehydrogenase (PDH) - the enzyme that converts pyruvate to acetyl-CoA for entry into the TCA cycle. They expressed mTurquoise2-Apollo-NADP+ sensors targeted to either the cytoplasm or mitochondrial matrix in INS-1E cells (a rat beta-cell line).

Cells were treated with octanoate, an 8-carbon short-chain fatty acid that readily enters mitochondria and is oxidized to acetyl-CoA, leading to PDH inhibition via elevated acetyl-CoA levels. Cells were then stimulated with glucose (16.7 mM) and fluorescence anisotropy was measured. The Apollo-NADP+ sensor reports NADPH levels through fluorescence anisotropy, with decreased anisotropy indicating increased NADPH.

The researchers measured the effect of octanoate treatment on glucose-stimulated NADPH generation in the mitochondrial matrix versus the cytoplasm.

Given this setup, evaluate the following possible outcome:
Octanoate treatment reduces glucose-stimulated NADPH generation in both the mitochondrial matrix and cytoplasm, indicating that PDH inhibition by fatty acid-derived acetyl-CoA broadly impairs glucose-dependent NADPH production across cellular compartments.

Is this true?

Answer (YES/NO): NO